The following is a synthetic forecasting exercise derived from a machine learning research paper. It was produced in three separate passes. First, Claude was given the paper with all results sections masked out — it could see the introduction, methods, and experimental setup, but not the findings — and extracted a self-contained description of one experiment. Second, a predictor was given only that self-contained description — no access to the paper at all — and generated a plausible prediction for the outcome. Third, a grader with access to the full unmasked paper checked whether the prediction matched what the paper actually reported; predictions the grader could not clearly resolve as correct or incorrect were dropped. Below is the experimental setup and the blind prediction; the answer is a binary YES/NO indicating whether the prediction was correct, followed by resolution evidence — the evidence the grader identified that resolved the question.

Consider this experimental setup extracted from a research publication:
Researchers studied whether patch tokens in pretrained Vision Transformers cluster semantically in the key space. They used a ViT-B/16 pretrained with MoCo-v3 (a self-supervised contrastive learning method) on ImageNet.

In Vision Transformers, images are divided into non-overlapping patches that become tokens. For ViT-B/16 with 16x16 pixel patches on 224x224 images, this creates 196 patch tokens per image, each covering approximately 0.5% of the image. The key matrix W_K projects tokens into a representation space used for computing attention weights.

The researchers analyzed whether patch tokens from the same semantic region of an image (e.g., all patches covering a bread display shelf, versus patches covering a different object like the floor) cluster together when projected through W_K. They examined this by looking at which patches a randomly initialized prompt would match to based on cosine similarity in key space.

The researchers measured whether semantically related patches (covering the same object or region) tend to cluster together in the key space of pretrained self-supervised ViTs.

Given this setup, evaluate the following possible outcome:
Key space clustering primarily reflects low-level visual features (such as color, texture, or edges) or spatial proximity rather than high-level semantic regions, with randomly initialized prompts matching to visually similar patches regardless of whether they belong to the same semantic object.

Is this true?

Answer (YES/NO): NO